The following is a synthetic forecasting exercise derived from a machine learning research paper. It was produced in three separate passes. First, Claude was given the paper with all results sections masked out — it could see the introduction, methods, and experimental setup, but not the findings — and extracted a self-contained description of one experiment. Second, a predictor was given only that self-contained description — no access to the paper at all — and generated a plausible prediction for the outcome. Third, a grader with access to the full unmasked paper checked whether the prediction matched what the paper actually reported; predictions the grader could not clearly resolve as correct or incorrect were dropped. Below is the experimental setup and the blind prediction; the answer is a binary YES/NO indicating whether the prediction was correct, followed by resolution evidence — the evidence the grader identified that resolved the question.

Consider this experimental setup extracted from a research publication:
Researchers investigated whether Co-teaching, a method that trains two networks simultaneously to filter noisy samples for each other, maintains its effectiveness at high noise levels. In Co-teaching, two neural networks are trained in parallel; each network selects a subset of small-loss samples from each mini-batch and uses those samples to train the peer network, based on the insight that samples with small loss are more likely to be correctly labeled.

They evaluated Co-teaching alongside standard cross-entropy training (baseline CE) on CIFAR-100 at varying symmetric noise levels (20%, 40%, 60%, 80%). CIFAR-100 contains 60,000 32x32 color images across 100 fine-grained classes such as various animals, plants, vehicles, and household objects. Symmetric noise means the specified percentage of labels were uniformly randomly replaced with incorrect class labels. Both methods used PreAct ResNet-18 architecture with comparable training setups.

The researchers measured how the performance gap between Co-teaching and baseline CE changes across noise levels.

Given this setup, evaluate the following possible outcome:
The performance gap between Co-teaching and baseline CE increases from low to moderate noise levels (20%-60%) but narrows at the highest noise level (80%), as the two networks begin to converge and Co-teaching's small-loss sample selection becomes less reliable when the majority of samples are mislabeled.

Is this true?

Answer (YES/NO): NO